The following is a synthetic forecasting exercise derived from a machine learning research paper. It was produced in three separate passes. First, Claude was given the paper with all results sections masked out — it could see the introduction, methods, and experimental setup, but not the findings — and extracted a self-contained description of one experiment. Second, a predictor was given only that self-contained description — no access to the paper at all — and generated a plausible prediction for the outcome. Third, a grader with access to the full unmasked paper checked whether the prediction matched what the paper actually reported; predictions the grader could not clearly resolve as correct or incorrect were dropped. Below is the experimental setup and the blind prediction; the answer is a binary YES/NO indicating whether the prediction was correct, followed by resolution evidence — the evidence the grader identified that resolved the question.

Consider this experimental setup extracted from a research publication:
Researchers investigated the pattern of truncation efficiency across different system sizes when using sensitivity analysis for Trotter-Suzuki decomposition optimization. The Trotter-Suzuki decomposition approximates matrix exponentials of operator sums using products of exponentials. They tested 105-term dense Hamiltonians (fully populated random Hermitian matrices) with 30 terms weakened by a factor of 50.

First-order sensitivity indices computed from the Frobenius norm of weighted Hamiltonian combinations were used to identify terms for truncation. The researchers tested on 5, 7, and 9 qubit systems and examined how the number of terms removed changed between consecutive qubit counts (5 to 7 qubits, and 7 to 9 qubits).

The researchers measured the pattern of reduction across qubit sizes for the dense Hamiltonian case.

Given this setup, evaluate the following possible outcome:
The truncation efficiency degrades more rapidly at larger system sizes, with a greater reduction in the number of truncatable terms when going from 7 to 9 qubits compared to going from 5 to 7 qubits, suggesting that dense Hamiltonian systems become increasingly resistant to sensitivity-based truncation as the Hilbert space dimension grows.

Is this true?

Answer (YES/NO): NO